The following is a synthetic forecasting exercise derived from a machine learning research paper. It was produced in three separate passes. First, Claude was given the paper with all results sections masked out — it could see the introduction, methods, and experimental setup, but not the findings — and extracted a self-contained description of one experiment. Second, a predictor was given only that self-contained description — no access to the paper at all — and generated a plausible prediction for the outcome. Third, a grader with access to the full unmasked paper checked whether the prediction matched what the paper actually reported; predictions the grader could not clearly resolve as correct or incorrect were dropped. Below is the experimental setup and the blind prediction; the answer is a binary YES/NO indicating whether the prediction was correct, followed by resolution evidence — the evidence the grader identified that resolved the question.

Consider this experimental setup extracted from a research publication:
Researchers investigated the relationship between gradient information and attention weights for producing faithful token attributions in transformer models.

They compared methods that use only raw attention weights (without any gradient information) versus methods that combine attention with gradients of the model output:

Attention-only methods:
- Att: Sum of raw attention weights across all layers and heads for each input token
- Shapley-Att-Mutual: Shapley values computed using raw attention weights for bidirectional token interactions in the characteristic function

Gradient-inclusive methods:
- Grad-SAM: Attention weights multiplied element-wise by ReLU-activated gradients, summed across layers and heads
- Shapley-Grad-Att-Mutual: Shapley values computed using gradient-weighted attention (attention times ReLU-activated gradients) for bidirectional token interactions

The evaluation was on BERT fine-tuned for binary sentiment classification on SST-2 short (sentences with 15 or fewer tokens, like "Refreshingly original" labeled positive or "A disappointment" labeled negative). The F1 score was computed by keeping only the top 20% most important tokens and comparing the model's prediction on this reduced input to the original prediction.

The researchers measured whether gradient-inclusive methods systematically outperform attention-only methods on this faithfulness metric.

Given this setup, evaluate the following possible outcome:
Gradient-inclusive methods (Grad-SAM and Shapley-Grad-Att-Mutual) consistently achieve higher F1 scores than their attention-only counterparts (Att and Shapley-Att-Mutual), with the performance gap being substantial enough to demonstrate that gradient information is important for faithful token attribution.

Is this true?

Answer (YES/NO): YES